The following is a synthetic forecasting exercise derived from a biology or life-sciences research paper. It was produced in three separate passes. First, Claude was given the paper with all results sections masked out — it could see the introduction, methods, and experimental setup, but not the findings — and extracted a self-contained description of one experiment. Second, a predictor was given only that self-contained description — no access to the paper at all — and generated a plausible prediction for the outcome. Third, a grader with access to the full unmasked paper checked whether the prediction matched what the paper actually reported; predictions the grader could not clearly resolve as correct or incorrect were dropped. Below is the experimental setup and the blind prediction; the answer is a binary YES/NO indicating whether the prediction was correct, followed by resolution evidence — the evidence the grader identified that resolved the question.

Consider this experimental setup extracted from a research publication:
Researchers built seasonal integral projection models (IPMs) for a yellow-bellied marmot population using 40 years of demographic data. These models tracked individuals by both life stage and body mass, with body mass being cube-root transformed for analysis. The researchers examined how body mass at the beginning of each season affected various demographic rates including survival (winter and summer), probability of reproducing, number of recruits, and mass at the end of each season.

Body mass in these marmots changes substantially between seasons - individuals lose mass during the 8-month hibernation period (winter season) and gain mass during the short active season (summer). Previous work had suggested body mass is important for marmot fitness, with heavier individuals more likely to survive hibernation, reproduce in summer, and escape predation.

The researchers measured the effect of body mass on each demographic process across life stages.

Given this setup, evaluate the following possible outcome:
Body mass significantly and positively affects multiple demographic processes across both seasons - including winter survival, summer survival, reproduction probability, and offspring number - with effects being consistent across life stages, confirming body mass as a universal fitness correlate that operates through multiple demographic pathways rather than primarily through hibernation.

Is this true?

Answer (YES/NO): NO